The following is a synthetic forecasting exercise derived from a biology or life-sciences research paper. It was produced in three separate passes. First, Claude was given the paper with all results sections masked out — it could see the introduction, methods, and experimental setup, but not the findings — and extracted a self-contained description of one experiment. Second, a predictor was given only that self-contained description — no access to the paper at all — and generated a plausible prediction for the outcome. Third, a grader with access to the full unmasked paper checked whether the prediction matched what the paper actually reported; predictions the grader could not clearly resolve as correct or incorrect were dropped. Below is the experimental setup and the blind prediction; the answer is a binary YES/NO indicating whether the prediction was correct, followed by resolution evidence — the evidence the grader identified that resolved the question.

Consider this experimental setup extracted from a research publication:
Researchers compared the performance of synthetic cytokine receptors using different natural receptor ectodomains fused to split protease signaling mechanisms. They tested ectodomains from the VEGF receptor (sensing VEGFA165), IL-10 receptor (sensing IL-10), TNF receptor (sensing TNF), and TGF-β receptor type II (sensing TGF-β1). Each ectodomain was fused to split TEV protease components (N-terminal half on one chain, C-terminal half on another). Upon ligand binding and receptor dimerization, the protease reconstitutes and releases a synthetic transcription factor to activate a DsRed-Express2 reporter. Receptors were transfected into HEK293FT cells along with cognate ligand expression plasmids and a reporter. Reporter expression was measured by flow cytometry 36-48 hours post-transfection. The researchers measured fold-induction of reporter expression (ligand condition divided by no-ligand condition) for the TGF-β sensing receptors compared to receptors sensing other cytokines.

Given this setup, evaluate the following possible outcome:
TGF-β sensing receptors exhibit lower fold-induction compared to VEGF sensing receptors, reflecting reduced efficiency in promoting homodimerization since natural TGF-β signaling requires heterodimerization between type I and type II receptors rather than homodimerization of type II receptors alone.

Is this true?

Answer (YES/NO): NO